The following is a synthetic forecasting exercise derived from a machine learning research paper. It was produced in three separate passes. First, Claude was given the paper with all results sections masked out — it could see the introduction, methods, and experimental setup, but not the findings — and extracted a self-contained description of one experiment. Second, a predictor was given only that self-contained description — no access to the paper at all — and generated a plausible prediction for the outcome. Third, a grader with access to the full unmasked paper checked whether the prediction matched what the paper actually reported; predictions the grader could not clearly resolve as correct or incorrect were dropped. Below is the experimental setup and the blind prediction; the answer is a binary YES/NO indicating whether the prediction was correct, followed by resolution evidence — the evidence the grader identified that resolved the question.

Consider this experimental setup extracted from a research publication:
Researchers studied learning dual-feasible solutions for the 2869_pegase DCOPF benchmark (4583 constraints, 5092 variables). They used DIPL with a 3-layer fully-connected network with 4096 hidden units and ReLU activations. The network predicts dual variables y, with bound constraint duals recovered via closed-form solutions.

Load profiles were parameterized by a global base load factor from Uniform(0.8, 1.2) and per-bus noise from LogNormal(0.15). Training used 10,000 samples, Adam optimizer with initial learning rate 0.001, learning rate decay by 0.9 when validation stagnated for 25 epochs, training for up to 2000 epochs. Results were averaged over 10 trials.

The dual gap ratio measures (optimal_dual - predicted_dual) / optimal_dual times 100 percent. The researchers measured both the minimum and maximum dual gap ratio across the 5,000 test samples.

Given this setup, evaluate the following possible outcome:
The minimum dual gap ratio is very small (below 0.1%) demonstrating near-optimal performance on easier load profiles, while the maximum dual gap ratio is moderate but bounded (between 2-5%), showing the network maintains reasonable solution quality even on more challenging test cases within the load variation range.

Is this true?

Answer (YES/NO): NO